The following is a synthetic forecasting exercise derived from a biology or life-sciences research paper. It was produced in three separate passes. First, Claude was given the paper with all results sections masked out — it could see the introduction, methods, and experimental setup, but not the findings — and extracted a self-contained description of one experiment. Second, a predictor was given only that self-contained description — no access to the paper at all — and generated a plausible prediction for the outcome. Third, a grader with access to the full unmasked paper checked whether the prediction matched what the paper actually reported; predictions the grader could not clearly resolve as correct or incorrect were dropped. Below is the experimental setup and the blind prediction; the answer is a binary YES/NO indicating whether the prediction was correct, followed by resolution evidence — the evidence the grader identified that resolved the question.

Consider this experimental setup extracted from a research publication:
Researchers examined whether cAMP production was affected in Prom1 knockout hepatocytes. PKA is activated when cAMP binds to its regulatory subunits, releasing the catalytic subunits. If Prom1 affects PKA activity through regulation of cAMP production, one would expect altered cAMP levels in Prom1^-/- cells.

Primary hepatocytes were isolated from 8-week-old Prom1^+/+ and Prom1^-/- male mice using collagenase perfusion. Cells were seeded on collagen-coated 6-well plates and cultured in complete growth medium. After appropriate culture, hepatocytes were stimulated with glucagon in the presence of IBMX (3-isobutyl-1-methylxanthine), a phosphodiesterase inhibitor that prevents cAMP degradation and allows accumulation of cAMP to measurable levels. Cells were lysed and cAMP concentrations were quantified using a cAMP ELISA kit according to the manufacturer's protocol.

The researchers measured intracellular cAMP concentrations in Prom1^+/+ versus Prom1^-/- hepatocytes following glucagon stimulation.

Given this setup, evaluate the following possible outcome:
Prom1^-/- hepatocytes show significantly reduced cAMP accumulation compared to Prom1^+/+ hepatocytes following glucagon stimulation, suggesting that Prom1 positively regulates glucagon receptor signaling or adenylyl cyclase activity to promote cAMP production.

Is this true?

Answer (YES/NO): NO